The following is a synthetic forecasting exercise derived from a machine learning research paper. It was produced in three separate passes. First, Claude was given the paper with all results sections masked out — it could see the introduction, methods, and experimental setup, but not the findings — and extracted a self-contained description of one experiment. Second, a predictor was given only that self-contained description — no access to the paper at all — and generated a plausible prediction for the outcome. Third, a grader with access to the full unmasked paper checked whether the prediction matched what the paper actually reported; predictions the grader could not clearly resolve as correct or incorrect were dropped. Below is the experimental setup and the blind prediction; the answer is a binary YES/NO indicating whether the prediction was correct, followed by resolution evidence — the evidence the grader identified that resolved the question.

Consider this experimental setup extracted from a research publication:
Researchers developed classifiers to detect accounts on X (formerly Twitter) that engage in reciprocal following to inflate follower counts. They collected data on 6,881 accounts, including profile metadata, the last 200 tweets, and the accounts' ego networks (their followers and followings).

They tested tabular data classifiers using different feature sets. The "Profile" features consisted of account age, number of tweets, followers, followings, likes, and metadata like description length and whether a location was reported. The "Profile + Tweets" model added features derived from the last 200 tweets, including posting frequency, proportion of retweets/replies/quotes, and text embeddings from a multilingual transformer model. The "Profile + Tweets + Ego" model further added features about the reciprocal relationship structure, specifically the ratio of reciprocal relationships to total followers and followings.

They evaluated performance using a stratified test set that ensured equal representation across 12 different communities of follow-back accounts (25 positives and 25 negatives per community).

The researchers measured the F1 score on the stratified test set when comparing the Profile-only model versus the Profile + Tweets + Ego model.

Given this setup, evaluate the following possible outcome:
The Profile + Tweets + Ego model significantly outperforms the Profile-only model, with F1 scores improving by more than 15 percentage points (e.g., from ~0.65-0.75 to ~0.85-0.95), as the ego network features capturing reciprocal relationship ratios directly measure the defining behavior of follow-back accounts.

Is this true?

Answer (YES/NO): NO